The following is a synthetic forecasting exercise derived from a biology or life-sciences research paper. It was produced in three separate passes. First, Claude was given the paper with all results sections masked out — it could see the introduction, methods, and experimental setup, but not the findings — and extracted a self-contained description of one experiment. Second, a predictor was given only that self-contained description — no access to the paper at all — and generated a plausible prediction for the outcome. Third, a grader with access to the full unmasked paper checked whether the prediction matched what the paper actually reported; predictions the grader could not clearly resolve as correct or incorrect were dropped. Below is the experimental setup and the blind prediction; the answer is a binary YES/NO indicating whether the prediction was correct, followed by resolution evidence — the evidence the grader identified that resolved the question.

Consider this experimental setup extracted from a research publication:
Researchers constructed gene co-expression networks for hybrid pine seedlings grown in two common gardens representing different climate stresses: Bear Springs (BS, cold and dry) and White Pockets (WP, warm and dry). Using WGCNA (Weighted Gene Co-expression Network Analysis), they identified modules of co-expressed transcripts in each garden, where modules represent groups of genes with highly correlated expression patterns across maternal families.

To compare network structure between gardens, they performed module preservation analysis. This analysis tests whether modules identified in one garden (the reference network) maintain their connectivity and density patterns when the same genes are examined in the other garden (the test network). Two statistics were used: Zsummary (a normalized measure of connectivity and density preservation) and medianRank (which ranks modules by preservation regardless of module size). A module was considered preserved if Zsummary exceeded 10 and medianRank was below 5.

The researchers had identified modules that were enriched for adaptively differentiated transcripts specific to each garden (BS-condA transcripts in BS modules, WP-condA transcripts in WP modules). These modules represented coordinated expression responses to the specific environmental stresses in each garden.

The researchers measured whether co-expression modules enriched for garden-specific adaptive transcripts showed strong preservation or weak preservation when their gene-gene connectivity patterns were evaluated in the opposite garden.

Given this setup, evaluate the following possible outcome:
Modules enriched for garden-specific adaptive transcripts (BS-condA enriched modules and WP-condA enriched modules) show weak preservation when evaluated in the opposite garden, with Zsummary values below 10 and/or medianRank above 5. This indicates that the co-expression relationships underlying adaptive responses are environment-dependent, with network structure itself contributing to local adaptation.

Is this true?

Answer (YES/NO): YES